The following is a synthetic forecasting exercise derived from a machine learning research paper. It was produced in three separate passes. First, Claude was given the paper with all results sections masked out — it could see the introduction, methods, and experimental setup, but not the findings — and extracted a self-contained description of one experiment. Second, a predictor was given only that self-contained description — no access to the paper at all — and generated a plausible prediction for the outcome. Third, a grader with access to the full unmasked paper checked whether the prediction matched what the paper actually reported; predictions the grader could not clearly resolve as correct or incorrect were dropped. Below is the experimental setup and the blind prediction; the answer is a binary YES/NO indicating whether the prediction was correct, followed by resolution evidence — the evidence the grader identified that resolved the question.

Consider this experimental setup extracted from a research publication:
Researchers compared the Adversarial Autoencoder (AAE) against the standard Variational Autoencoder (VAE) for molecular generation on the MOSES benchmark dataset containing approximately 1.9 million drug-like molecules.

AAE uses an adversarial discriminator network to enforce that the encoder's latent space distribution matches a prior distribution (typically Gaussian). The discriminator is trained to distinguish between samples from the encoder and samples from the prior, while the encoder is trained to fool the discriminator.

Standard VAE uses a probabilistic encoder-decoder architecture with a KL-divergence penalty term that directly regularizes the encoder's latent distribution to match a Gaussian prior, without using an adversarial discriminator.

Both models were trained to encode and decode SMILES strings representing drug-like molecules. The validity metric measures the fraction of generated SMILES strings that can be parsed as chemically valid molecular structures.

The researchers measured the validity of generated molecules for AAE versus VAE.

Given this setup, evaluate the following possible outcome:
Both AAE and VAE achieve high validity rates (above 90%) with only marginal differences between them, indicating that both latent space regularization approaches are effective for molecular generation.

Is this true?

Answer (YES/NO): NO